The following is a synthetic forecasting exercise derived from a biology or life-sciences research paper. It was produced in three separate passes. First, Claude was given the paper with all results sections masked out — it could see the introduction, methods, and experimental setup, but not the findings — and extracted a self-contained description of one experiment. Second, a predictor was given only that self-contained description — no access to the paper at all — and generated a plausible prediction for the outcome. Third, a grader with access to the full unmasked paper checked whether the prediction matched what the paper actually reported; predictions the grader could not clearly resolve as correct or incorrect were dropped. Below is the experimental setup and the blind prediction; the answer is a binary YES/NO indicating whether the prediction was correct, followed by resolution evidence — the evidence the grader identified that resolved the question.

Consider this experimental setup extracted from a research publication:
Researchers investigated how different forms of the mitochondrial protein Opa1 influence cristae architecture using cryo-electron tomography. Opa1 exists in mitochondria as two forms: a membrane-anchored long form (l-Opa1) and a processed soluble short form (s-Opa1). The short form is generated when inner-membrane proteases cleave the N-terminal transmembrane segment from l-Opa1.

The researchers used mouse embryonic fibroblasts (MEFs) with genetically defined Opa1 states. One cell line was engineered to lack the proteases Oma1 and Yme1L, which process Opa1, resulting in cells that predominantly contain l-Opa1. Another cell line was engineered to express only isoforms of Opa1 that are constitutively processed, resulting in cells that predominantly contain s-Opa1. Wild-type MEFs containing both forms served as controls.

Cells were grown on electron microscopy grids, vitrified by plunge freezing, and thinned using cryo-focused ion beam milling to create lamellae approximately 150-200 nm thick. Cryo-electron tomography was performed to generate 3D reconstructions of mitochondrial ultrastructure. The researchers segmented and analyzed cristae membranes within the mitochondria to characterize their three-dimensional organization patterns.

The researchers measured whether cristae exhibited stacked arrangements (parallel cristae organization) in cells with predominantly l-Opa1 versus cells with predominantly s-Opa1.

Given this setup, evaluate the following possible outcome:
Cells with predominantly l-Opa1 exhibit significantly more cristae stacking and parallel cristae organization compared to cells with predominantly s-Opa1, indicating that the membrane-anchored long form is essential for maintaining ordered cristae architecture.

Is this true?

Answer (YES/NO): YES